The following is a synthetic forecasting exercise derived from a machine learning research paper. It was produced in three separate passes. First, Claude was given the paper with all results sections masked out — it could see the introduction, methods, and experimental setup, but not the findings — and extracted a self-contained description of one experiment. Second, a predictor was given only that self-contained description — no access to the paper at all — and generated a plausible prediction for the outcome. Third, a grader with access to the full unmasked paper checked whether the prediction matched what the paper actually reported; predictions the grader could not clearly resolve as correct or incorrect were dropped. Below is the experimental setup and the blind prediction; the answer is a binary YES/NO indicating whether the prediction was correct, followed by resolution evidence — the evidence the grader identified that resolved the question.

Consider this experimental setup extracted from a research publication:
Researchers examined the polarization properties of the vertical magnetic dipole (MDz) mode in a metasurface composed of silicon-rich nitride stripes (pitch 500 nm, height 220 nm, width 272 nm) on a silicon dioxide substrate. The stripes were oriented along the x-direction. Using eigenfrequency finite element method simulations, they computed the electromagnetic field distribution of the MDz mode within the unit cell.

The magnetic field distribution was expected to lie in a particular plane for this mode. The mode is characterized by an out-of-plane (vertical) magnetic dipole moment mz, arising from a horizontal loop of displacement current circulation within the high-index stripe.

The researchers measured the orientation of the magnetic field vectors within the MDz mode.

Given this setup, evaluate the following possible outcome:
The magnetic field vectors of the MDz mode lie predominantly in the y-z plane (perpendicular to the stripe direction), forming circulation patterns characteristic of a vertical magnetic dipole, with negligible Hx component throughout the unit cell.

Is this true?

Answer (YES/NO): YES